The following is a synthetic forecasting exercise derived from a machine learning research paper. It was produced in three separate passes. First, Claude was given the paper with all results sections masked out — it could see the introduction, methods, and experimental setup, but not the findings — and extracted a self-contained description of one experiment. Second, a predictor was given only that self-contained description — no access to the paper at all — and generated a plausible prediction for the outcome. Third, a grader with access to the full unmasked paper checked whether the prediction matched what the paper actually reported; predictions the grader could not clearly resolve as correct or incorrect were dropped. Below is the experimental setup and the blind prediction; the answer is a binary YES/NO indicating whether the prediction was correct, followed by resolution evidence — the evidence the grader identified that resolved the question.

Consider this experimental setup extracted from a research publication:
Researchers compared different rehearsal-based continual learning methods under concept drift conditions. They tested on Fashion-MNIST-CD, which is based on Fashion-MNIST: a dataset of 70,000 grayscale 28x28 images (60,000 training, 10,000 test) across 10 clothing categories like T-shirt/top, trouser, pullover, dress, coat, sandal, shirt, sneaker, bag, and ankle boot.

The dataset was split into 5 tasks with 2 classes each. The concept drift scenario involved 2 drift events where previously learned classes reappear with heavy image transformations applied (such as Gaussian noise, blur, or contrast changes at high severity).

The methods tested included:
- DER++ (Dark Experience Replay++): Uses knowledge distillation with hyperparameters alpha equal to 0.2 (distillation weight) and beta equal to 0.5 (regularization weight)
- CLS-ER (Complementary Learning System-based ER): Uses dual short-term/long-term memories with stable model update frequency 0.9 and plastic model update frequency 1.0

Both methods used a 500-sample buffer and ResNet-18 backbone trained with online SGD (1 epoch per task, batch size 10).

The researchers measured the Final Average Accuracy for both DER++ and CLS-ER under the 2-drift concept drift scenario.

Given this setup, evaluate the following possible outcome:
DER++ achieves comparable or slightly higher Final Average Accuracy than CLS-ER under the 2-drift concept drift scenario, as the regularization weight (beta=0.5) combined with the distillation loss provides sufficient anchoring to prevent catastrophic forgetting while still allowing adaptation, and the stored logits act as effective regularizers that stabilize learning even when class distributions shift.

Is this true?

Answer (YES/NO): YES